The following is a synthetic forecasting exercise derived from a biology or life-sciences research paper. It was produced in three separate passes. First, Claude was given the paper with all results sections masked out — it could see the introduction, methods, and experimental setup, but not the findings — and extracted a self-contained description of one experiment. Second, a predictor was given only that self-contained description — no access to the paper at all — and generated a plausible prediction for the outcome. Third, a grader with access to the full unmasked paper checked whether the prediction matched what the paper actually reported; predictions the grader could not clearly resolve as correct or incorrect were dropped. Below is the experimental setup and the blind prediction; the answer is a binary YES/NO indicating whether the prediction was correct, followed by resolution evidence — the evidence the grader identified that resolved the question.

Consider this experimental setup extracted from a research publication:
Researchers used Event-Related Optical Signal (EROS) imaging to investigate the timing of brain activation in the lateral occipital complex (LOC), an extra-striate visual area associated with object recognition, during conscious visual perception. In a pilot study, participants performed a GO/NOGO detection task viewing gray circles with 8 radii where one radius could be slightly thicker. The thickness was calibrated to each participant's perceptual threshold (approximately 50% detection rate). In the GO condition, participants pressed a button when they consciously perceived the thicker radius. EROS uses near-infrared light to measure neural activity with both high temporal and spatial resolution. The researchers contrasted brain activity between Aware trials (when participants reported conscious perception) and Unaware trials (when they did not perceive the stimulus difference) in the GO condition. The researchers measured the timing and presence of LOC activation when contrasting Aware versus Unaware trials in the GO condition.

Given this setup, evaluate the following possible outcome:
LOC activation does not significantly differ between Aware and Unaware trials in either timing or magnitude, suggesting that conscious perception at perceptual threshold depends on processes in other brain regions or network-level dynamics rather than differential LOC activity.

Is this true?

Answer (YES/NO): NO